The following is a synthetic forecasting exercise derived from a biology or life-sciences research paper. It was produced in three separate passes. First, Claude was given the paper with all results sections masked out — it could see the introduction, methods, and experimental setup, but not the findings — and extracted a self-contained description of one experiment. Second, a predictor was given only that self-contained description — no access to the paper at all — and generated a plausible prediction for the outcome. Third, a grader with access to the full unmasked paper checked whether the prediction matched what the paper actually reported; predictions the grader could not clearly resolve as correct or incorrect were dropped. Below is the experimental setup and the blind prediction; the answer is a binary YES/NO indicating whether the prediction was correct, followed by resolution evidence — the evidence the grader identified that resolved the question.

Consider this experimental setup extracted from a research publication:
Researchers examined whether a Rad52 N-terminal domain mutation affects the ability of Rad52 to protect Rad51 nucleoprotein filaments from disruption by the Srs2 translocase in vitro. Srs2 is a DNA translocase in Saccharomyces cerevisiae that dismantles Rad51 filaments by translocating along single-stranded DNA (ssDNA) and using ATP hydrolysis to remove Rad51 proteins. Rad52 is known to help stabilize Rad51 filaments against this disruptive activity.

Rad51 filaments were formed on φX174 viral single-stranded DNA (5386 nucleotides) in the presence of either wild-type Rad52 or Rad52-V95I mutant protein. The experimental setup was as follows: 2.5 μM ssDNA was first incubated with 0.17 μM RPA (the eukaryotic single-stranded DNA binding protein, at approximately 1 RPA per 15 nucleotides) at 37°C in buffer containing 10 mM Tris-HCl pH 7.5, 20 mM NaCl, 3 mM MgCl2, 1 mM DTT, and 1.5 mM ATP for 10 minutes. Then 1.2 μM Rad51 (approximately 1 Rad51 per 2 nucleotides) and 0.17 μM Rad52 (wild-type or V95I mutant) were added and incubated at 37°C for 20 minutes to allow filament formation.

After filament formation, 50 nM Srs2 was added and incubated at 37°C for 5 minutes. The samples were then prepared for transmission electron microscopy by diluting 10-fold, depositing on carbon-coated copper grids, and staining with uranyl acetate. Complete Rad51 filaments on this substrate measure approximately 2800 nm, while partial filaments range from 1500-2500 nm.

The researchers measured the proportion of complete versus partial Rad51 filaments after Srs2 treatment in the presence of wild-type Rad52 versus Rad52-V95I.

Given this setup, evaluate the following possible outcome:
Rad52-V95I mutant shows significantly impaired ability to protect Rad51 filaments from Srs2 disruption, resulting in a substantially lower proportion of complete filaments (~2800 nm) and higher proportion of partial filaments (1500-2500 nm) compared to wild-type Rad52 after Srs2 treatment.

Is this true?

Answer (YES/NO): YES